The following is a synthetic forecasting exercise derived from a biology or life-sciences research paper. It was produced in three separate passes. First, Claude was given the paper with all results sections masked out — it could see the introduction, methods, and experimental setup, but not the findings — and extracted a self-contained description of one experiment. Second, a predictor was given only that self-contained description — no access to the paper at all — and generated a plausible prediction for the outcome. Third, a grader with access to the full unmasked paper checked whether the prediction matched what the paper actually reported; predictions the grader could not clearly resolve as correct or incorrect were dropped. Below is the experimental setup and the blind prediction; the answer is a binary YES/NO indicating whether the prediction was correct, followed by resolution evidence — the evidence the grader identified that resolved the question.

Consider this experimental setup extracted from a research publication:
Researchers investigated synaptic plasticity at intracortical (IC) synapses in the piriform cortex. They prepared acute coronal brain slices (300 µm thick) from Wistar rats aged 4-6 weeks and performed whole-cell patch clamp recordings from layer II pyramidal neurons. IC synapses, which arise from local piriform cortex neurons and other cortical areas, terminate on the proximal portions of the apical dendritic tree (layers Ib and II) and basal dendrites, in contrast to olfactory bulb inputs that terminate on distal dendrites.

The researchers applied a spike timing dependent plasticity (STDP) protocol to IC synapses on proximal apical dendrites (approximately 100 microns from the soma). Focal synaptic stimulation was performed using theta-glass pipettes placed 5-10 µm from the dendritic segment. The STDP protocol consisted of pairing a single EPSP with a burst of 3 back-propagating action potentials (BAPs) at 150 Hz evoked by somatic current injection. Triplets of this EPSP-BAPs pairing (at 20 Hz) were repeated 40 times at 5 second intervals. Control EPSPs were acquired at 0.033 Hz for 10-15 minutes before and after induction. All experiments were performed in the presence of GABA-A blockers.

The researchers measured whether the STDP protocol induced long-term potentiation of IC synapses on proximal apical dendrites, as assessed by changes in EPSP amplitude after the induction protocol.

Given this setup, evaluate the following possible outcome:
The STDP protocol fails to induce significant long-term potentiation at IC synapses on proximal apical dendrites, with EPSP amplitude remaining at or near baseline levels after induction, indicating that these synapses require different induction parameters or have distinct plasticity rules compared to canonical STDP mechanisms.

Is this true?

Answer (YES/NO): NO